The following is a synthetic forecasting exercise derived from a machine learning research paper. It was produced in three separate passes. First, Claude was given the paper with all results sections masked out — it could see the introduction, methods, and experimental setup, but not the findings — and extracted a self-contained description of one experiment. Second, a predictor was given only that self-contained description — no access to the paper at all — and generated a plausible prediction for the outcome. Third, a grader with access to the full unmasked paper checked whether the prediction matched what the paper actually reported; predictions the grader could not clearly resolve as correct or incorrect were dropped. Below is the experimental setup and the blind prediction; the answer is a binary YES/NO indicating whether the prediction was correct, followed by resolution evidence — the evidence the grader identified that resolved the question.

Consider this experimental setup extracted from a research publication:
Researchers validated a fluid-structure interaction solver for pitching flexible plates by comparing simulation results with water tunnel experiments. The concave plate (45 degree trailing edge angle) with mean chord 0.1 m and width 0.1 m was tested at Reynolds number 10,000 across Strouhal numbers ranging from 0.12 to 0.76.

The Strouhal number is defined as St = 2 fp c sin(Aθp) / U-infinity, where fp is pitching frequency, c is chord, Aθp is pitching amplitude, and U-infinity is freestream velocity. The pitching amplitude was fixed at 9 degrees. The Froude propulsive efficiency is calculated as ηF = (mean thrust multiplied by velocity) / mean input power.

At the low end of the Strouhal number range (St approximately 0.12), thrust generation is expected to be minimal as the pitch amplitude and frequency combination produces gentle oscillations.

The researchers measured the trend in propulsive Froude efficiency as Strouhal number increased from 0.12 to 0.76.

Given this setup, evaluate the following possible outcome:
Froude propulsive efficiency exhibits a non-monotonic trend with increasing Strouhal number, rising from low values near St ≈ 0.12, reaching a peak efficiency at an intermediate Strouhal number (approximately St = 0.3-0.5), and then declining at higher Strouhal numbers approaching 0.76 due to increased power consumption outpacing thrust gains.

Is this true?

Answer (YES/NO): YES